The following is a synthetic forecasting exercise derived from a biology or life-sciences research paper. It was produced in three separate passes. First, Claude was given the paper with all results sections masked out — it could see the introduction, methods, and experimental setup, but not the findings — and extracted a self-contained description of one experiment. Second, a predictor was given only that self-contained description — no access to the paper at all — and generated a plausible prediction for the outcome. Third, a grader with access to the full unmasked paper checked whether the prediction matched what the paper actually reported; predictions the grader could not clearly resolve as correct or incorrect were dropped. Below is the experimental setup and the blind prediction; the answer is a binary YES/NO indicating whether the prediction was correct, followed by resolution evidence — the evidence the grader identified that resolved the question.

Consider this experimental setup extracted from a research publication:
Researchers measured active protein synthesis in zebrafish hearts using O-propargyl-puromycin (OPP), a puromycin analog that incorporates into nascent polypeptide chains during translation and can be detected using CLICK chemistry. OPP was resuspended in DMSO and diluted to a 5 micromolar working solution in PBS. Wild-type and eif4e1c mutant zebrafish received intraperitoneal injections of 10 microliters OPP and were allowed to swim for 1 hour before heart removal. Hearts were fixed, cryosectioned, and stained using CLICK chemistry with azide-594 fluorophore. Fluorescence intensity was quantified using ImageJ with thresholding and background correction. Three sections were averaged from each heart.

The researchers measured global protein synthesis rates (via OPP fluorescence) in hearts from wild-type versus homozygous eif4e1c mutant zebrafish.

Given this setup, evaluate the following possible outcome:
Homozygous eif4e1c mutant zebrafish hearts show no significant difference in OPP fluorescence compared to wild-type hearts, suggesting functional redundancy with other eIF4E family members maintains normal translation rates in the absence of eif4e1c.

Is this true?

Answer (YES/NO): YES